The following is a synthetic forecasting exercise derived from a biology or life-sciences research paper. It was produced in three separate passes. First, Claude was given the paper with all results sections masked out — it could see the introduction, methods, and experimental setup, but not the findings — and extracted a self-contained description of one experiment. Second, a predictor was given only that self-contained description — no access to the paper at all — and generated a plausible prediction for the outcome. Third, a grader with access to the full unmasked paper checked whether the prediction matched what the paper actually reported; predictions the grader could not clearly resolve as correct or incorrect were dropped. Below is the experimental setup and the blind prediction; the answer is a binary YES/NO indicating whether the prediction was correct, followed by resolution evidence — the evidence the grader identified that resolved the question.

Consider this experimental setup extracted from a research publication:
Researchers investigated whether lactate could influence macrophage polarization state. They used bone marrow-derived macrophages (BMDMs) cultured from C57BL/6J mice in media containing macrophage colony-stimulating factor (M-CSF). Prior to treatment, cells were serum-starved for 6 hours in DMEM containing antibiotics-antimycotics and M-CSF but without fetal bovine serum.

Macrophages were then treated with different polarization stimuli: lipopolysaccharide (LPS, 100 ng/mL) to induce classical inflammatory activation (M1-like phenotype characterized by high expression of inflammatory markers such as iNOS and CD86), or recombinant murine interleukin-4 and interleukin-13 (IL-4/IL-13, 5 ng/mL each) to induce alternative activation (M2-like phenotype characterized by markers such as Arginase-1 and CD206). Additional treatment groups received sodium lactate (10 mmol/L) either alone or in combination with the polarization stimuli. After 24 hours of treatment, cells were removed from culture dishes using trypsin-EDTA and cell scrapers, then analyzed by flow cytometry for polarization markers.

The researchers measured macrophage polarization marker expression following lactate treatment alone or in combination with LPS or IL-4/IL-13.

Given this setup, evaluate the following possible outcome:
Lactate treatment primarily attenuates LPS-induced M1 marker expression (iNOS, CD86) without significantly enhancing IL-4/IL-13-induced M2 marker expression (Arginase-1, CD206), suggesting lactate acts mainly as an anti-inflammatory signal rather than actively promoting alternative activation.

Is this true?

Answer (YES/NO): NO